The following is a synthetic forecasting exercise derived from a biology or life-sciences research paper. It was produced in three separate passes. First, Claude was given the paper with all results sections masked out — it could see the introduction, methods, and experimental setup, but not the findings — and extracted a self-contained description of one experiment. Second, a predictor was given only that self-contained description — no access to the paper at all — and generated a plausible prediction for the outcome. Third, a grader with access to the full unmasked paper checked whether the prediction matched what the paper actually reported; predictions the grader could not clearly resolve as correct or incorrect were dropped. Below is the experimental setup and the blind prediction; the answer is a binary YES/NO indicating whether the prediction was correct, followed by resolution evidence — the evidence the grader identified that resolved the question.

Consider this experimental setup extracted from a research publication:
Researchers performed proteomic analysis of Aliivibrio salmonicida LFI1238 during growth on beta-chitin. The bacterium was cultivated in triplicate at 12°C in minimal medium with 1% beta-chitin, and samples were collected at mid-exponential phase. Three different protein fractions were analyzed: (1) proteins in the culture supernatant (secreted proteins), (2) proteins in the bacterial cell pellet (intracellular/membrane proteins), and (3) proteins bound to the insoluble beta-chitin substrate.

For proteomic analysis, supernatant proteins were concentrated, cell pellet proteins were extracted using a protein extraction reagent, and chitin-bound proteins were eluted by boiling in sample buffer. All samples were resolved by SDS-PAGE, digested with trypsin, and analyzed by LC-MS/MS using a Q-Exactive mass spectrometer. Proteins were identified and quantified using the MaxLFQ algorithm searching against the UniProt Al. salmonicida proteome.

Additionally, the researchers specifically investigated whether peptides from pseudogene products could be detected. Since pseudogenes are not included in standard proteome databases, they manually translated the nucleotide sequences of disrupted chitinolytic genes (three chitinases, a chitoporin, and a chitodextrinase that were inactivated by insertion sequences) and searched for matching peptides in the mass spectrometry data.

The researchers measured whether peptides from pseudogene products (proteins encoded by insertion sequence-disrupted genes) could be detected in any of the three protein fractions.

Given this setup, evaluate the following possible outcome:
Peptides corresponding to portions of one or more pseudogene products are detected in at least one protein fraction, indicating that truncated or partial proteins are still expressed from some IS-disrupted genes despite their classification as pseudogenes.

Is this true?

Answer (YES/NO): YES